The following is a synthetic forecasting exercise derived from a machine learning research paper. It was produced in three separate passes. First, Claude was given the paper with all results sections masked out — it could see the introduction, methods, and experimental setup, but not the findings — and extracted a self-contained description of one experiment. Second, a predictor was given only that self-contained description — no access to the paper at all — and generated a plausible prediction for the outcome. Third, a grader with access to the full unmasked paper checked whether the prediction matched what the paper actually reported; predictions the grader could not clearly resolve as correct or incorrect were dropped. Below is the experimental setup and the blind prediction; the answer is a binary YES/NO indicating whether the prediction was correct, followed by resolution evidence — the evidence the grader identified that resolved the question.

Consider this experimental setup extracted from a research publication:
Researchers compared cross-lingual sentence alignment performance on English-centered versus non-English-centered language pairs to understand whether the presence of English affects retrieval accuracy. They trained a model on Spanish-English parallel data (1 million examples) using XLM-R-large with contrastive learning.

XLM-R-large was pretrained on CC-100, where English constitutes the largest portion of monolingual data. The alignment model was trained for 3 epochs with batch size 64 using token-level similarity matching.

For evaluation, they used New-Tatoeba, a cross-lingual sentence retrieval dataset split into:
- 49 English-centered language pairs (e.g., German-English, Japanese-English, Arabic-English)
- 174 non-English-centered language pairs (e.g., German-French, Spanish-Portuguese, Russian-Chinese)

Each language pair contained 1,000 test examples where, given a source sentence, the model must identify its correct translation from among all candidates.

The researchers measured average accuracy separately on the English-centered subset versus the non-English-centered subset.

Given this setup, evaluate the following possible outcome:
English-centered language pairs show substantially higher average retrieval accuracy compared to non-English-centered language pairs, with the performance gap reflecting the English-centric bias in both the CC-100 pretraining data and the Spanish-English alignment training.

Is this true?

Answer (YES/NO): NO